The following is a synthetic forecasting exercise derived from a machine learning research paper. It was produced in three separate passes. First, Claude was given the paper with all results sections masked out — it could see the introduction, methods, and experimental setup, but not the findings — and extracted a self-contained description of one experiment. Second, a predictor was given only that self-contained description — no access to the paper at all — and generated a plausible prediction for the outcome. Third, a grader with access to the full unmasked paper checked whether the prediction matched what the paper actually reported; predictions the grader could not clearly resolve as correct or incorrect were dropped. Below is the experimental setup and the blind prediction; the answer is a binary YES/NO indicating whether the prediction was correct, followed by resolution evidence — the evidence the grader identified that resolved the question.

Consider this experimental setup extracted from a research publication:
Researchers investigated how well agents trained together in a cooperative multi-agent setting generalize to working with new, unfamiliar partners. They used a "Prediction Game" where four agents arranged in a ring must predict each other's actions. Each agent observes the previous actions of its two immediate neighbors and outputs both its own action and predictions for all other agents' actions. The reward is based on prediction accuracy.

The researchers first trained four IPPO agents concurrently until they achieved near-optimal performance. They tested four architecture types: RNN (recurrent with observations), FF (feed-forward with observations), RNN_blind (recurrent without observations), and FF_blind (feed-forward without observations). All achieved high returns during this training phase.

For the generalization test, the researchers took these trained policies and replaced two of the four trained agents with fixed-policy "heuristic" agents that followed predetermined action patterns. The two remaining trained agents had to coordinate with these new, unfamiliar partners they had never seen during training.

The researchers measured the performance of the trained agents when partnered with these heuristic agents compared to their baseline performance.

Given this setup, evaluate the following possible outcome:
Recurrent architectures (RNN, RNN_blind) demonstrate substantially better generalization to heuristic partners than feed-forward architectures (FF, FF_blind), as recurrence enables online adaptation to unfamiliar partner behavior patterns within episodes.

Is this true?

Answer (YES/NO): NO